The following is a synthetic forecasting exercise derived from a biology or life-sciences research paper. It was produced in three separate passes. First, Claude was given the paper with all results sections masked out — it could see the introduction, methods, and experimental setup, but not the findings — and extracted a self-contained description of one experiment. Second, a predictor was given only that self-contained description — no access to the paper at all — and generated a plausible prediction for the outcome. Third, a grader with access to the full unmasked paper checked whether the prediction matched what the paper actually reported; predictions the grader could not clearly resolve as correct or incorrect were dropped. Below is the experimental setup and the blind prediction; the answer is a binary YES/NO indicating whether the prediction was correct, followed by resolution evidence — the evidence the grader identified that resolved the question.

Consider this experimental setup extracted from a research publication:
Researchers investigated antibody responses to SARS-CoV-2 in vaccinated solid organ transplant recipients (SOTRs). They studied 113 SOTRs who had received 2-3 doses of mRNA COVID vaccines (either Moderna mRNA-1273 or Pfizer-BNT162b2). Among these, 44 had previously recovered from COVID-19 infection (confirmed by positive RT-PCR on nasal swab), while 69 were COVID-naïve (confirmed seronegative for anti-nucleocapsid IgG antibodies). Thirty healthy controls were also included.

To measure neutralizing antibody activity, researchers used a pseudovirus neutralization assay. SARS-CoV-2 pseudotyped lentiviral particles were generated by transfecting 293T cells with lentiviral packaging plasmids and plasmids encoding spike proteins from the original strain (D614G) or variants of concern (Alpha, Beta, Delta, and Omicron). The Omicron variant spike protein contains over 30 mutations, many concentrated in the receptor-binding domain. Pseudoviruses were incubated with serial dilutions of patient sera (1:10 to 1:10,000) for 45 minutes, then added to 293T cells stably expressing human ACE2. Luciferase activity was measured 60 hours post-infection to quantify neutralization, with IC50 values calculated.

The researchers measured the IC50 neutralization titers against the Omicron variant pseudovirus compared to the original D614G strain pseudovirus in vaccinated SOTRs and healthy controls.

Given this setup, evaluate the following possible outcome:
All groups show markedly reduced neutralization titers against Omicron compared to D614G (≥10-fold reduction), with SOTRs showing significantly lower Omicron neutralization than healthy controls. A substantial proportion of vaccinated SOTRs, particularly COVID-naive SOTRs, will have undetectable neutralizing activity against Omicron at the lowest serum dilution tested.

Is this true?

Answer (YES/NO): NO